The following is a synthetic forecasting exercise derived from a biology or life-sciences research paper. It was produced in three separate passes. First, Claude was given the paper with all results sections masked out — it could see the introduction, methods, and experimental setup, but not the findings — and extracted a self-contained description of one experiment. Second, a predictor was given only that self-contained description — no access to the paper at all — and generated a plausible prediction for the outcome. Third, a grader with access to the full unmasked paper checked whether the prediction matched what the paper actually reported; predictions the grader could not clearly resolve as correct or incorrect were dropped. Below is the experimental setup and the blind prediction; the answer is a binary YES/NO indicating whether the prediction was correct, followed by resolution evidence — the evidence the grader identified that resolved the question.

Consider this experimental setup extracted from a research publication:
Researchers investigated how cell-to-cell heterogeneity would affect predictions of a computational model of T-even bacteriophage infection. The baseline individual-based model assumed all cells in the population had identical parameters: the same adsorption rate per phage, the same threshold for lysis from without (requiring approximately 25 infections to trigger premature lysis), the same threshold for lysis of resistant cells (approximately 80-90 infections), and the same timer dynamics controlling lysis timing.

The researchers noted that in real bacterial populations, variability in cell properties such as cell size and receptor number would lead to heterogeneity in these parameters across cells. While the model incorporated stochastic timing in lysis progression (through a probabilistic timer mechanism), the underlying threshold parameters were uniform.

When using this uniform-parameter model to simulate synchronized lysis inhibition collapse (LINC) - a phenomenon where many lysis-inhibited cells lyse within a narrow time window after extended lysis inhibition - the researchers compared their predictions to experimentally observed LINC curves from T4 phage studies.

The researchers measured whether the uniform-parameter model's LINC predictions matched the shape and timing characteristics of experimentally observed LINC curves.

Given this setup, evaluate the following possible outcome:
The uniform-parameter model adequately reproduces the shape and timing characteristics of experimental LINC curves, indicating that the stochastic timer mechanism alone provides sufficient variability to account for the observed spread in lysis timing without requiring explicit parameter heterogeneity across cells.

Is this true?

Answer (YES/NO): NO